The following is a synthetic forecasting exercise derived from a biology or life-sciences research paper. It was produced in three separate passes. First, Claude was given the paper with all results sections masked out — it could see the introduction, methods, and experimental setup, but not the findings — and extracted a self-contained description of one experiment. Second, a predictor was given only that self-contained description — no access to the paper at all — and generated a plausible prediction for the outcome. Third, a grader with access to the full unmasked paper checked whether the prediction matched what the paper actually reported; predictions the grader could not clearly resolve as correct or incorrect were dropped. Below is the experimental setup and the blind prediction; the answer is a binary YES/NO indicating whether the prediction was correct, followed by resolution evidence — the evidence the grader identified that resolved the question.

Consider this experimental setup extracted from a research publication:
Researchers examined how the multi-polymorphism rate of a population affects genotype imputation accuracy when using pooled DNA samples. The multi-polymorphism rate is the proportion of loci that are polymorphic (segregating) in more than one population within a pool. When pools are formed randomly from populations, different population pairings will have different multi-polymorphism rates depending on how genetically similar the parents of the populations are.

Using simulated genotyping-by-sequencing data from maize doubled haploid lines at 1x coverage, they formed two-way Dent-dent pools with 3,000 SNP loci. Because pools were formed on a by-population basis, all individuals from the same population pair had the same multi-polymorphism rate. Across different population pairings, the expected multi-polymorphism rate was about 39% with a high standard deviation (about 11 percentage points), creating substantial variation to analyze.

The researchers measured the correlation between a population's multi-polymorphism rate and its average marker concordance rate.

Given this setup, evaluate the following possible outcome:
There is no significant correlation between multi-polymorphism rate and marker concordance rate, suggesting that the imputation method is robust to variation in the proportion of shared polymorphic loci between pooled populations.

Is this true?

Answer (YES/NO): NO